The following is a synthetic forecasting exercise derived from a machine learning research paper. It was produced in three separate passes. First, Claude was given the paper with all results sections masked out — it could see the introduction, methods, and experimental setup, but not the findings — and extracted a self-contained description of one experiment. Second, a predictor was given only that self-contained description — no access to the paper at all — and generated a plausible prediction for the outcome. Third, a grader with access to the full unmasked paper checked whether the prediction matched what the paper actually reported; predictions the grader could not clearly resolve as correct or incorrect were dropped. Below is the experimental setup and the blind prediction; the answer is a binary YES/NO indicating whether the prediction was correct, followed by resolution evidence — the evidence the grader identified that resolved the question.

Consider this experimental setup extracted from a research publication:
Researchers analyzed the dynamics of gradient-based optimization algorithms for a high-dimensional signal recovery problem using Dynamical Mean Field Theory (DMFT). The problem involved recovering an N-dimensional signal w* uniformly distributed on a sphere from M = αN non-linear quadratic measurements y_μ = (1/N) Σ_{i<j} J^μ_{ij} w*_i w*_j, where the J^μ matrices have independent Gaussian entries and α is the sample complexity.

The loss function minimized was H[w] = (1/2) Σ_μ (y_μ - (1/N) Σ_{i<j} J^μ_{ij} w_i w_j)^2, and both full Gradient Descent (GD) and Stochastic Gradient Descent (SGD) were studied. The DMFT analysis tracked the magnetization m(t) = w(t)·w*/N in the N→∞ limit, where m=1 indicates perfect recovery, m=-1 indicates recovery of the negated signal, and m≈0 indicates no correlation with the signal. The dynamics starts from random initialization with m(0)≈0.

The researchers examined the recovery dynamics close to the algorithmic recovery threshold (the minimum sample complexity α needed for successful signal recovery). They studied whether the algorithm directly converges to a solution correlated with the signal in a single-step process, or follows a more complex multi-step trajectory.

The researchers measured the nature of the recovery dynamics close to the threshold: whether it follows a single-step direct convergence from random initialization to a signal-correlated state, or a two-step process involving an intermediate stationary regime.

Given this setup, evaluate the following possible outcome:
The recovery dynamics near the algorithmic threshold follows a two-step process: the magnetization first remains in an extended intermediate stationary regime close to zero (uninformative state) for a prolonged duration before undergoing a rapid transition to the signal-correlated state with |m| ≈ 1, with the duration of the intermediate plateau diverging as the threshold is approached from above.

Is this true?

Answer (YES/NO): YES